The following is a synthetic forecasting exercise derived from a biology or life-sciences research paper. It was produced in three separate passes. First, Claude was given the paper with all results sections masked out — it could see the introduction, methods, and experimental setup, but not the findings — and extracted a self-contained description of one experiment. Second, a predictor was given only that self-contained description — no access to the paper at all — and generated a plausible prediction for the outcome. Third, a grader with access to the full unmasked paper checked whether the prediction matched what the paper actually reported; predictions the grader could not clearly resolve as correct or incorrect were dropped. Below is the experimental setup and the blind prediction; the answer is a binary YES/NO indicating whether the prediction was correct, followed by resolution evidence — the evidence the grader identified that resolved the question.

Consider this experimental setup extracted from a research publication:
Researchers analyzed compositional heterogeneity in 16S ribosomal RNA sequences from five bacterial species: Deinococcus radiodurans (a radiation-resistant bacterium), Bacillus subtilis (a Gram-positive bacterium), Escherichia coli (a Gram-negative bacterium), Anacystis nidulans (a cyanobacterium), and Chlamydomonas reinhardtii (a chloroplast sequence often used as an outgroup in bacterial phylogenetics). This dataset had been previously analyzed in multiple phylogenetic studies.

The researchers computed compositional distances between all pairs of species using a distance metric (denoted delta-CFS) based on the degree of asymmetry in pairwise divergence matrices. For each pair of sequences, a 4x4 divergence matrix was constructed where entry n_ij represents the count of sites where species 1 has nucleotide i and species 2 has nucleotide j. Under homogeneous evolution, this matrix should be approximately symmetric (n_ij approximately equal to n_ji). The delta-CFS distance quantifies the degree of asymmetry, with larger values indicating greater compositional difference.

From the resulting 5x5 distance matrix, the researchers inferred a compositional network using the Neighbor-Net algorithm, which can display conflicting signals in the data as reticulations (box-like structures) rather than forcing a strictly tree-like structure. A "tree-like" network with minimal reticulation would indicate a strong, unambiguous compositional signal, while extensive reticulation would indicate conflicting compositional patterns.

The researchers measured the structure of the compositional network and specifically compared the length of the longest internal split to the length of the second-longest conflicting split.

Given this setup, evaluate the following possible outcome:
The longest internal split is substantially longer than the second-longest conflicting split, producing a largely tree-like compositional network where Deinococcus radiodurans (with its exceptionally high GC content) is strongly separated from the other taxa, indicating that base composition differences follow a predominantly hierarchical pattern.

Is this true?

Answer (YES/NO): NO